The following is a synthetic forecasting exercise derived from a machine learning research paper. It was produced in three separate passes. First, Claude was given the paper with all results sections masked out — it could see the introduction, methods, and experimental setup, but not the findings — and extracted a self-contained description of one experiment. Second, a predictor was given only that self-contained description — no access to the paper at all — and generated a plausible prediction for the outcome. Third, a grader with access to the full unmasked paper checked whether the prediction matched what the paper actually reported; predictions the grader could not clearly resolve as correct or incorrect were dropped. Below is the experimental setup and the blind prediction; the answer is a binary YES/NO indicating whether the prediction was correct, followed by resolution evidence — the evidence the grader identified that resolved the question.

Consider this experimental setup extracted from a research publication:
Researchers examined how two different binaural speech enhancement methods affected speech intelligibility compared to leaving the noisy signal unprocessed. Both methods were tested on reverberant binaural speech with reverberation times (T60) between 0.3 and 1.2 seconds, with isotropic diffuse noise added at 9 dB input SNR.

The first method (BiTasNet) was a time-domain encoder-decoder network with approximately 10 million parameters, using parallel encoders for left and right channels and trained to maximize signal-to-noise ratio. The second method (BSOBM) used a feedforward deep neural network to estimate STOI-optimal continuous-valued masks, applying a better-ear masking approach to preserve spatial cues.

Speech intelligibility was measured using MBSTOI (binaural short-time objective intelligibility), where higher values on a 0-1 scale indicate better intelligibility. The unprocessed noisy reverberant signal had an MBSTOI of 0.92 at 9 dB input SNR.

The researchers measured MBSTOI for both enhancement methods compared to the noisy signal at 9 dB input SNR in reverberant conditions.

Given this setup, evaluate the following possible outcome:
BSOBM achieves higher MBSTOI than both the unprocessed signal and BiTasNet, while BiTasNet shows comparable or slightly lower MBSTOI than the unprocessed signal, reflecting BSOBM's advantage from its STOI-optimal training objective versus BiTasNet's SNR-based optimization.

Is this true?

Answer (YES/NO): NO